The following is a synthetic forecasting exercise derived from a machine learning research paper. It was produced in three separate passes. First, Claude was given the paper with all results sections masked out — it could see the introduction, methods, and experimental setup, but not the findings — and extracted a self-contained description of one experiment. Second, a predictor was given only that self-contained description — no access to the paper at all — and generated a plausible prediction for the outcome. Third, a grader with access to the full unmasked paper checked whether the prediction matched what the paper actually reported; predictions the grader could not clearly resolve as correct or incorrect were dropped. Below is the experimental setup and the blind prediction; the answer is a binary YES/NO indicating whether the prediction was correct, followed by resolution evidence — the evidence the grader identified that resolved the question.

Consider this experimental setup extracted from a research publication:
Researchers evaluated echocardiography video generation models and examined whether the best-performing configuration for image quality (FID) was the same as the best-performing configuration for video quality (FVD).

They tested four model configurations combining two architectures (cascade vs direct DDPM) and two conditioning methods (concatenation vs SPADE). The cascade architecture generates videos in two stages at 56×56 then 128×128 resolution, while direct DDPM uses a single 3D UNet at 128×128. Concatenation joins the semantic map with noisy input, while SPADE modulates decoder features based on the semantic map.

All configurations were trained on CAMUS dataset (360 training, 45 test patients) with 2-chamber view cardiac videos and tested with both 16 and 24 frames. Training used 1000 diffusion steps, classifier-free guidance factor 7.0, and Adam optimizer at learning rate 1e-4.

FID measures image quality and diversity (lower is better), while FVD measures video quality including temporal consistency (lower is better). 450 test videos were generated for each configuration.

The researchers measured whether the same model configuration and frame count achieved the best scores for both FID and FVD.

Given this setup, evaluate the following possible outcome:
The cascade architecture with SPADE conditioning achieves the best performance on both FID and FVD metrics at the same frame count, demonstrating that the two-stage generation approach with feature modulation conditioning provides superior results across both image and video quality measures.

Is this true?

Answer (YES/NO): NO